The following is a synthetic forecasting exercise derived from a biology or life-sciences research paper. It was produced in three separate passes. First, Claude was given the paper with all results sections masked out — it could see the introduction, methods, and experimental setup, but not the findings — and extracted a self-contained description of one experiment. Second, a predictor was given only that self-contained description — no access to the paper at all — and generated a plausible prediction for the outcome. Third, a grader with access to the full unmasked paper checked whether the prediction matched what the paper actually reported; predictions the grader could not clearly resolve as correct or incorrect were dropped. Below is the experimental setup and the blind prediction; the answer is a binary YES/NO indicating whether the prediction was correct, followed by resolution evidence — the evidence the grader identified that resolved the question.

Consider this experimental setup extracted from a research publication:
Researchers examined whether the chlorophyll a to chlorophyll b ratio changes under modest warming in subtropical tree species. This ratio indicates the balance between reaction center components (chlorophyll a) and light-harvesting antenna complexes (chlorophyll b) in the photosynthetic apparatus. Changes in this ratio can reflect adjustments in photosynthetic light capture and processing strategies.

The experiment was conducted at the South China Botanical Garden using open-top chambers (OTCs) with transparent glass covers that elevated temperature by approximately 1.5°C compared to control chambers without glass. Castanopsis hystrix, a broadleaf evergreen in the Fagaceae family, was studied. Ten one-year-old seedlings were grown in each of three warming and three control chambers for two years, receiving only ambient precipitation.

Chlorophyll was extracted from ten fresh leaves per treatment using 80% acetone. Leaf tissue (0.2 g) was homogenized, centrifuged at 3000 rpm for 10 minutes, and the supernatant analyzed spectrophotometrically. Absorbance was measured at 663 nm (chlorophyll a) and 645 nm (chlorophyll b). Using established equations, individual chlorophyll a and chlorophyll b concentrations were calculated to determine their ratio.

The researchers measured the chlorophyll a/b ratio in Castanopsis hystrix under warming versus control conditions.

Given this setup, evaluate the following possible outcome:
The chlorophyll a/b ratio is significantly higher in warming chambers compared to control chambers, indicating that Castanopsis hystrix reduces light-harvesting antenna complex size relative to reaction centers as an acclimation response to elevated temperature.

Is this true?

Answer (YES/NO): NO